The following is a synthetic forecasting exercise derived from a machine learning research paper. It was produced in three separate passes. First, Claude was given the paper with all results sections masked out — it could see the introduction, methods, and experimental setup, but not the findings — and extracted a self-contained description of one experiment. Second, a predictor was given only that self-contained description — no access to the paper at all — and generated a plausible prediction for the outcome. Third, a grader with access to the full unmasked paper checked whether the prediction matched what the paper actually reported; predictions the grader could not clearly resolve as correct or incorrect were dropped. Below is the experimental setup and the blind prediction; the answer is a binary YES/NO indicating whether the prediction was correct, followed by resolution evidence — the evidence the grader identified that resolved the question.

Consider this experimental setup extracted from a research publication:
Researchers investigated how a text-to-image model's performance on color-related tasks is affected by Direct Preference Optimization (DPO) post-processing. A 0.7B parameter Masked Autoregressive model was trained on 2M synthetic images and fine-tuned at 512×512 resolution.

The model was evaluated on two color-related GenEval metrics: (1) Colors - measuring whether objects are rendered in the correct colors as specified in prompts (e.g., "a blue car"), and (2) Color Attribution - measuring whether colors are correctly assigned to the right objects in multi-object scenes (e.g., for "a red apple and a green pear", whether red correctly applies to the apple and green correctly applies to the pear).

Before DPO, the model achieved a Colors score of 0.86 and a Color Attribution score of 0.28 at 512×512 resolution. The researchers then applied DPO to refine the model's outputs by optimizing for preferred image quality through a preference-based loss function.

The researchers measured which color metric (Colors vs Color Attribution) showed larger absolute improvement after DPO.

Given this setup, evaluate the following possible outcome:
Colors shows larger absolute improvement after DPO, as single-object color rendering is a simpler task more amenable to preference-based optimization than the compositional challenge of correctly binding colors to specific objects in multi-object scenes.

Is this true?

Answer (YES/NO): NO